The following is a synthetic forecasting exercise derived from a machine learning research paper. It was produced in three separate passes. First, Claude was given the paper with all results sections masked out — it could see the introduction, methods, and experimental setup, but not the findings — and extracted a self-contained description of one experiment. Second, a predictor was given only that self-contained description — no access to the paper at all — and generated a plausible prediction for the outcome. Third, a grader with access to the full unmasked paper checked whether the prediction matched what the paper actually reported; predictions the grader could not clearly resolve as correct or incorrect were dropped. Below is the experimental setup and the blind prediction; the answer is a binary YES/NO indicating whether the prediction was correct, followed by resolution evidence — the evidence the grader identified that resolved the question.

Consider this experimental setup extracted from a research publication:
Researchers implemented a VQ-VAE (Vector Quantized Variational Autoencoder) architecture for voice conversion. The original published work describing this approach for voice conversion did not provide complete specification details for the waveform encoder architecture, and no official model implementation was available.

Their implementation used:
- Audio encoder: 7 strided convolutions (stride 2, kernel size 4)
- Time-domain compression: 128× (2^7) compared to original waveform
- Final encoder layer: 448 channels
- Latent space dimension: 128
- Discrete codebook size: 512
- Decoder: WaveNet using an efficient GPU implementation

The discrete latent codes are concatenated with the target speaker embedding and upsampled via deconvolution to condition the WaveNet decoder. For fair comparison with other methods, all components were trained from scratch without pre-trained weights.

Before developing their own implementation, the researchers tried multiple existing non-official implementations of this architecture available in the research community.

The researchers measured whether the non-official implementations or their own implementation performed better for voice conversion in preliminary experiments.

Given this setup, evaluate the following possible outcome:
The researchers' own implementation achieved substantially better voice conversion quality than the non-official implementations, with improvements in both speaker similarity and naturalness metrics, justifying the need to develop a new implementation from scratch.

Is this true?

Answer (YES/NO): NO